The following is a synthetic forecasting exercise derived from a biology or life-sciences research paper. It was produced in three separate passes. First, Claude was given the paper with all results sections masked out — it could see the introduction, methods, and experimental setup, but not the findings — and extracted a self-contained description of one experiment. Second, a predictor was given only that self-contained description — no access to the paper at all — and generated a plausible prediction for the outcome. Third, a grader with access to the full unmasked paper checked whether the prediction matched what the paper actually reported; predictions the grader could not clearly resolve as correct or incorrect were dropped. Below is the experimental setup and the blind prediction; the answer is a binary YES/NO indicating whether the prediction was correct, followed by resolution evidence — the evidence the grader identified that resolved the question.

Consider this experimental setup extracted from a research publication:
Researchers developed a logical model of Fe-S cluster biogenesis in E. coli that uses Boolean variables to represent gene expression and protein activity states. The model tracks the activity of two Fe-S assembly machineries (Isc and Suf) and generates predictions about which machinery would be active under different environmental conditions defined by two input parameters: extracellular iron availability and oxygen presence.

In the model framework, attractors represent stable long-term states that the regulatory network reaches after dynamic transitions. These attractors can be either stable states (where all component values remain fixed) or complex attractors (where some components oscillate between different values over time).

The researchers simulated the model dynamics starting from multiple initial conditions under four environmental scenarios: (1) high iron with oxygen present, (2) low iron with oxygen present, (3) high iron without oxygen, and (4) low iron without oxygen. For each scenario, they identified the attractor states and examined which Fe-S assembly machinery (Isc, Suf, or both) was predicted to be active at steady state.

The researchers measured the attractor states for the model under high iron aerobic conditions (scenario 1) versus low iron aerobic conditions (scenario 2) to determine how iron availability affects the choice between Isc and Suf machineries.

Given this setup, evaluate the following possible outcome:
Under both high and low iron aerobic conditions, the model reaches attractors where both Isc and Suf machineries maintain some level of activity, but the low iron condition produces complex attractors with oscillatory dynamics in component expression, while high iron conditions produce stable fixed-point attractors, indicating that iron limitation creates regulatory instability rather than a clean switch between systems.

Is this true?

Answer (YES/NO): NO